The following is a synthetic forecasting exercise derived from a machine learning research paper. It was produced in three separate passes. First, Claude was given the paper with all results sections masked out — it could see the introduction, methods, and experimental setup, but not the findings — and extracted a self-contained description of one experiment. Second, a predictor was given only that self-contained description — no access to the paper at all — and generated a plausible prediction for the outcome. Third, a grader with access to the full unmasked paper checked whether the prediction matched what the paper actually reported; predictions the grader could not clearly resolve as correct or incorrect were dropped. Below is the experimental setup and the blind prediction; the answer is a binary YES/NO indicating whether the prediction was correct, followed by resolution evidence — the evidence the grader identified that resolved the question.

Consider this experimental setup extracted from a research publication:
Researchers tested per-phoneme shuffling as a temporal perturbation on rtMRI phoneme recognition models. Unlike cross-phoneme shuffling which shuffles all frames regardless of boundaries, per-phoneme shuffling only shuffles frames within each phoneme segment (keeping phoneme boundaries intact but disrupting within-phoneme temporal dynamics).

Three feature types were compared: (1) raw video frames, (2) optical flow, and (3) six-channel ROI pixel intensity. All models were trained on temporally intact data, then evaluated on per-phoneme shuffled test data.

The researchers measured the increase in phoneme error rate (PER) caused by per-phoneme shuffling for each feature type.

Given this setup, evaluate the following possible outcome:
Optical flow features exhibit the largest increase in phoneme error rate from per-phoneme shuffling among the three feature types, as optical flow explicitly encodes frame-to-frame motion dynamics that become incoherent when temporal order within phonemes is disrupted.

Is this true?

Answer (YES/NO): NO